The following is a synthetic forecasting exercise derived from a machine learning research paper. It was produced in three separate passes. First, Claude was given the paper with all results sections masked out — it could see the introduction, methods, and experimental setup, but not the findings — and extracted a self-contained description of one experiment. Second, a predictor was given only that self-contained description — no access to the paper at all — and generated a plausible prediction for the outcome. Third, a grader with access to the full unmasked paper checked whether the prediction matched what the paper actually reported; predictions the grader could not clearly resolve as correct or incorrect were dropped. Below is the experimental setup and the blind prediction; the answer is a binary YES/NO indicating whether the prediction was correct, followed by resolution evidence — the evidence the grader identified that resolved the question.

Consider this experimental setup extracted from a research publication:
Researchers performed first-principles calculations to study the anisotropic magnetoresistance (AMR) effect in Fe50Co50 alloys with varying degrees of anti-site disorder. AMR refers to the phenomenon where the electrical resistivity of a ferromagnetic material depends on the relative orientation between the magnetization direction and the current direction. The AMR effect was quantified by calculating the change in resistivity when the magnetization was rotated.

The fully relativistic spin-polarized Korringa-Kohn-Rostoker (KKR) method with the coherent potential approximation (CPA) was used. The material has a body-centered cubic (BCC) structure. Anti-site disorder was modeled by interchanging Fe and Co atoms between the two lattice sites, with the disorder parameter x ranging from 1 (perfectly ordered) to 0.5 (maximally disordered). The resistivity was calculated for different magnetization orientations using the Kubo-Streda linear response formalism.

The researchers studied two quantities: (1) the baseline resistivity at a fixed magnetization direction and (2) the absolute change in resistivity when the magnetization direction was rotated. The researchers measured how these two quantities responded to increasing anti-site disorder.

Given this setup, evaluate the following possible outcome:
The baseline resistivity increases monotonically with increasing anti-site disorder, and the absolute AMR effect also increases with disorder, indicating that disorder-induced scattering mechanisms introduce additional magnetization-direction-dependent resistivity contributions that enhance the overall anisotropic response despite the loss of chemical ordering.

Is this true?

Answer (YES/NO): NO